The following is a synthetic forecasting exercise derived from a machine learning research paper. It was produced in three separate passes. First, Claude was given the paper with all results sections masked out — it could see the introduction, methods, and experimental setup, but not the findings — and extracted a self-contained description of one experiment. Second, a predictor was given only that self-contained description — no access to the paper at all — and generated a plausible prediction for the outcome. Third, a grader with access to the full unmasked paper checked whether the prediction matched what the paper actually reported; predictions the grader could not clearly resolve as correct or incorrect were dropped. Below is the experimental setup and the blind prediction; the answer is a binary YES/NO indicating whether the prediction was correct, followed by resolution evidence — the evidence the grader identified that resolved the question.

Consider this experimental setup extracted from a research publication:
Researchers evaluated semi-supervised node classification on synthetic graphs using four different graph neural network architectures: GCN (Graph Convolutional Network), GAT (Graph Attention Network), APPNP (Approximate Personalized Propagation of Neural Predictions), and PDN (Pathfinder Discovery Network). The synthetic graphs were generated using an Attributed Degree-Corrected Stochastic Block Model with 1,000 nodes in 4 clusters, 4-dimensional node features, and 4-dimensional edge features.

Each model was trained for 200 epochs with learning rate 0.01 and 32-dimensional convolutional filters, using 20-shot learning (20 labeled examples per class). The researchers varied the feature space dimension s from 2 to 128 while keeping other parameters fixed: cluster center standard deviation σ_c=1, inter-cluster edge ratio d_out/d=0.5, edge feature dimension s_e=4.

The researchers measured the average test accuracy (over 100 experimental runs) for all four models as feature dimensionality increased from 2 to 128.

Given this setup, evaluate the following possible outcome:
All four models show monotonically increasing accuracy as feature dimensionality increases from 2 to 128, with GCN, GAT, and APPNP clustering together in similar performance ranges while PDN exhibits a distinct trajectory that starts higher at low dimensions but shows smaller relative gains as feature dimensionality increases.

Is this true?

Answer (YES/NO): NO